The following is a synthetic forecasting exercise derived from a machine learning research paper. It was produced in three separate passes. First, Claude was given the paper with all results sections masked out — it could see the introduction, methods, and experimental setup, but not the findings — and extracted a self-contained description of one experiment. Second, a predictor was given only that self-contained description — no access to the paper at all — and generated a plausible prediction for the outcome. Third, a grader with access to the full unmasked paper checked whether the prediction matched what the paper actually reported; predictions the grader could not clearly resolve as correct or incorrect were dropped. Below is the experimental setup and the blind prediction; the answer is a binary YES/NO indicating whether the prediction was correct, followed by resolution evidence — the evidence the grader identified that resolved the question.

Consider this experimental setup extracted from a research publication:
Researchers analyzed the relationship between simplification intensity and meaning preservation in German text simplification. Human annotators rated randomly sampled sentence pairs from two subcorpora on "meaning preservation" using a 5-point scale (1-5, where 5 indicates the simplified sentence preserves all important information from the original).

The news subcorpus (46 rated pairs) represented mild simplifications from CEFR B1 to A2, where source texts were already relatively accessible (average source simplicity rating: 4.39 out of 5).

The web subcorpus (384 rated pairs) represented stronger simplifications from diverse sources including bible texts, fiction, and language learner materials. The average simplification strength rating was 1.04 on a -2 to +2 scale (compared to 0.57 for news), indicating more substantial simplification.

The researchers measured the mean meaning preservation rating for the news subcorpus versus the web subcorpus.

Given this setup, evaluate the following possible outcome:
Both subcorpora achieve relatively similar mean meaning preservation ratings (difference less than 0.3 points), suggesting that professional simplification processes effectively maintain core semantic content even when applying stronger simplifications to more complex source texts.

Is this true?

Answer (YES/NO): YES